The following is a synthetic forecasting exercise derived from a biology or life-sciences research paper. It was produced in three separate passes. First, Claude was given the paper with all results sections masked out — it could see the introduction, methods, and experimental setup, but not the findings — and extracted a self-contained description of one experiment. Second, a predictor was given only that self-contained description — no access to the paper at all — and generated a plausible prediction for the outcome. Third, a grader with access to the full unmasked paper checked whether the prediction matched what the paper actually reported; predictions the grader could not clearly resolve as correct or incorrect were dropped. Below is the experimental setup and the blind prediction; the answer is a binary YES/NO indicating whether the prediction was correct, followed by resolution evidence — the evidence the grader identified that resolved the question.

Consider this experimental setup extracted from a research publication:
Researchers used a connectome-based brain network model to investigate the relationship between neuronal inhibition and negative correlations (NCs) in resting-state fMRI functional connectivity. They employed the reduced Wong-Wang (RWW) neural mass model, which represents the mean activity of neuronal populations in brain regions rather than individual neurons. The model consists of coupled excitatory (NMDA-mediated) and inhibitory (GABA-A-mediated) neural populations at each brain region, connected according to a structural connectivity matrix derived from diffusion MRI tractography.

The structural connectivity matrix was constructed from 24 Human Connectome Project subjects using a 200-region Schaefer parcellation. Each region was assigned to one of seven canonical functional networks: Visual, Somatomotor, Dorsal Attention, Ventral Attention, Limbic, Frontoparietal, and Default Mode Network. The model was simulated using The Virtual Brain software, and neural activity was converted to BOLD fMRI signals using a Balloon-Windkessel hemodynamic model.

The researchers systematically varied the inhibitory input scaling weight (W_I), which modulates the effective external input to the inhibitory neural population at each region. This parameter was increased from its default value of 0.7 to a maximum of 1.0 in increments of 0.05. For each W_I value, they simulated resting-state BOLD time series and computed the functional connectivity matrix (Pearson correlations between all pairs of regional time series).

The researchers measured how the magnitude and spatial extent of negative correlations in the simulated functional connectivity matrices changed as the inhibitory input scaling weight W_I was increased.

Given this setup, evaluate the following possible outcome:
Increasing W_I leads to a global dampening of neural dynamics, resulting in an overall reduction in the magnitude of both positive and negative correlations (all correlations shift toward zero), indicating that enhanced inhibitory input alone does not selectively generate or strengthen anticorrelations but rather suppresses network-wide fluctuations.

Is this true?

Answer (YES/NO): NO